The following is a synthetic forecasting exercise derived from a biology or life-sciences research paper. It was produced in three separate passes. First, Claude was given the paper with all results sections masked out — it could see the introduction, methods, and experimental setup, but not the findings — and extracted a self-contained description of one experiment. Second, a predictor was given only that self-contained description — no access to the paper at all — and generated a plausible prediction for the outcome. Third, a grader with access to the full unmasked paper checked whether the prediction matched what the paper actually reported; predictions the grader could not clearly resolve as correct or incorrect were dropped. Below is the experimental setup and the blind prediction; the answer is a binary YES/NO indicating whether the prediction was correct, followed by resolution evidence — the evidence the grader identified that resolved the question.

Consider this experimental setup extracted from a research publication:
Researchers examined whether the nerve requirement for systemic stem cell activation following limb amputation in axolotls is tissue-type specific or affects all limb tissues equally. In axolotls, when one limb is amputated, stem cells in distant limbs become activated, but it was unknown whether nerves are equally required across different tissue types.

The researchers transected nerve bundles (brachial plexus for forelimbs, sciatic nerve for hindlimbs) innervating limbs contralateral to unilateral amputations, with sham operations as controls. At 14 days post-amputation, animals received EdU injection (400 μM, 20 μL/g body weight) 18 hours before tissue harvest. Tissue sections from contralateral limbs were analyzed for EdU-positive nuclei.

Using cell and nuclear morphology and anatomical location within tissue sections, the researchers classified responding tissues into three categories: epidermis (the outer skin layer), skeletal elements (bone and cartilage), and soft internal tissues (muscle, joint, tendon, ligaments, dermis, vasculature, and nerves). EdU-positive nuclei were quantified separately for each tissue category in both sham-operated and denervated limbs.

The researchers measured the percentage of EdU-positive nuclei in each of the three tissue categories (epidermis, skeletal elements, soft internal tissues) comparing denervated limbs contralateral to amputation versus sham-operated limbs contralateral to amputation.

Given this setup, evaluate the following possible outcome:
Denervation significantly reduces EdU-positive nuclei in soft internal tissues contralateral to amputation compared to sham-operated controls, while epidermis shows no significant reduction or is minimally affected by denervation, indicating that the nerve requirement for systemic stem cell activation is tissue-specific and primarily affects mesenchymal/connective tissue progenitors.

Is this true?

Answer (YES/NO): NO